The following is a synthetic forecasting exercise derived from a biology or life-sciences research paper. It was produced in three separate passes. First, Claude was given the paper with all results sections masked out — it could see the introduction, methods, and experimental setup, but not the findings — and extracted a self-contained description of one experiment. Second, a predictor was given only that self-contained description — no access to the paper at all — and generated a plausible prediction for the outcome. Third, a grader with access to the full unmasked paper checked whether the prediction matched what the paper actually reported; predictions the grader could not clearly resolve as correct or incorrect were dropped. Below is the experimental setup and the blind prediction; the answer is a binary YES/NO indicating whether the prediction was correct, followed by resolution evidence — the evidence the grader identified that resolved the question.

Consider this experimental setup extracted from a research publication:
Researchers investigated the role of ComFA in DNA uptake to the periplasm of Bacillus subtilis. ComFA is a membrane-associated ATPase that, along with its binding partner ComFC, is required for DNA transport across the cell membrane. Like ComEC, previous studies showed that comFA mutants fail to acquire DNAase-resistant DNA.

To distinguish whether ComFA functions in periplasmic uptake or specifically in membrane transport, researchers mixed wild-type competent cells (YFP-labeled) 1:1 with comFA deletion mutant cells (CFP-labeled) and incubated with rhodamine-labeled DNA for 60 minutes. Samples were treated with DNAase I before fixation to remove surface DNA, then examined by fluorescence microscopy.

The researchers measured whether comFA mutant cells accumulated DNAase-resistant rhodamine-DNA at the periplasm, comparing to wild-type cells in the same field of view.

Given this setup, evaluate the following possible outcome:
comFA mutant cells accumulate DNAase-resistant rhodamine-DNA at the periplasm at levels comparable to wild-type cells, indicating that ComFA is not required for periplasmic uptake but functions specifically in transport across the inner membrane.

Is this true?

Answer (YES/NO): NO